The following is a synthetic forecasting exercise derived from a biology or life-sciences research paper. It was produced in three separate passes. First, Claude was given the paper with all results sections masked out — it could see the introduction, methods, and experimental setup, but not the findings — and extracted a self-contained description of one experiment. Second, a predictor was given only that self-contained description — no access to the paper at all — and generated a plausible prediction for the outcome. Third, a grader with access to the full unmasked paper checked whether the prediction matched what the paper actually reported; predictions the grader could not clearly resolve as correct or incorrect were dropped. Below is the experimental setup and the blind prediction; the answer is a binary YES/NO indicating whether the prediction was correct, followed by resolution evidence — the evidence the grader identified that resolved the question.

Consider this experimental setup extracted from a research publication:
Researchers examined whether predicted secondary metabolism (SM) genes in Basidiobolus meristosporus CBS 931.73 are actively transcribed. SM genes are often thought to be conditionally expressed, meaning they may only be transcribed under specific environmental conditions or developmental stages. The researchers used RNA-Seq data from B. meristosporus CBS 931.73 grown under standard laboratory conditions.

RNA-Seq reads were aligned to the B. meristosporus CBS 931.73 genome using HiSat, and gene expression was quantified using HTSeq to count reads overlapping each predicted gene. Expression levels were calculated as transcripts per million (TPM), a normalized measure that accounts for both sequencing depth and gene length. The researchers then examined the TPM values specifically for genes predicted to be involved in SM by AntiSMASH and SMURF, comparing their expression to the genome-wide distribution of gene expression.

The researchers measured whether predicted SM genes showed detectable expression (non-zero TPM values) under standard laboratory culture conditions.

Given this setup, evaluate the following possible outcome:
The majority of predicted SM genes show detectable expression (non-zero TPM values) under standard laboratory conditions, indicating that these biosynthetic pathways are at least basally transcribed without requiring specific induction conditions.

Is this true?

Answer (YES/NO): YES